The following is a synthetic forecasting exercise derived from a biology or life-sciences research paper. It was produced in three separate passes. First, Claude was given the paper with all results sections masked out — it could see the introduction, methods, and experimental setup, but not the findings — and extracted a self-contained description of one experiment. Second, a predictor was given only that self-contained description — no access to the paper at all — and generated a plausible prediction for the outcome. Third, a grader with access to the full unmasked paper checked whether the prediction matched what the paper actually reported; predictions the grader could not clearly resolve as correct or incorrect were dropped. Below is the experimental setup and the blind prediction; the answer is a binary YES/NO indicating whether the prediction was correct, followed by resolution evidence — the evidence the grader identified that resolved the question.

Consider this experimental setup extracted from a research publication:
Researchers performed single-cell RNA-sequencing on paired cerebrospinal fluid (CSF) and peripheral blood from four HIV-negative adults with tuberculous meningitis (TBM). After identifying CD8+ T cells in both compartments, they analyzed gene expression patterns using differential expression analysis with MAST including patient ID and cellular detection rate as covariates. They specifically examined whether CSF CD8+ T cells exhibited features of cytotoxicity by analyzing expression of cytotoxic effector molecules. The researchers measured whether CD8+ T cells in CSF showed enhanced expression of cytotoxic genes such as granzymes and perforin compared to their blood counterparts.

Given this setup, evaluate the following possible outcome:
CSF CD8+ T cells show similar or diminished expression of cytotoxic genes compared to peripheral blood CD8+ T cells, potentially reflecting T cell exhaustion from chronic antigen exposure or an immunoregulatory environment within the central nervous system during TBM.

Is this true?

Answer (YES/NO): YES